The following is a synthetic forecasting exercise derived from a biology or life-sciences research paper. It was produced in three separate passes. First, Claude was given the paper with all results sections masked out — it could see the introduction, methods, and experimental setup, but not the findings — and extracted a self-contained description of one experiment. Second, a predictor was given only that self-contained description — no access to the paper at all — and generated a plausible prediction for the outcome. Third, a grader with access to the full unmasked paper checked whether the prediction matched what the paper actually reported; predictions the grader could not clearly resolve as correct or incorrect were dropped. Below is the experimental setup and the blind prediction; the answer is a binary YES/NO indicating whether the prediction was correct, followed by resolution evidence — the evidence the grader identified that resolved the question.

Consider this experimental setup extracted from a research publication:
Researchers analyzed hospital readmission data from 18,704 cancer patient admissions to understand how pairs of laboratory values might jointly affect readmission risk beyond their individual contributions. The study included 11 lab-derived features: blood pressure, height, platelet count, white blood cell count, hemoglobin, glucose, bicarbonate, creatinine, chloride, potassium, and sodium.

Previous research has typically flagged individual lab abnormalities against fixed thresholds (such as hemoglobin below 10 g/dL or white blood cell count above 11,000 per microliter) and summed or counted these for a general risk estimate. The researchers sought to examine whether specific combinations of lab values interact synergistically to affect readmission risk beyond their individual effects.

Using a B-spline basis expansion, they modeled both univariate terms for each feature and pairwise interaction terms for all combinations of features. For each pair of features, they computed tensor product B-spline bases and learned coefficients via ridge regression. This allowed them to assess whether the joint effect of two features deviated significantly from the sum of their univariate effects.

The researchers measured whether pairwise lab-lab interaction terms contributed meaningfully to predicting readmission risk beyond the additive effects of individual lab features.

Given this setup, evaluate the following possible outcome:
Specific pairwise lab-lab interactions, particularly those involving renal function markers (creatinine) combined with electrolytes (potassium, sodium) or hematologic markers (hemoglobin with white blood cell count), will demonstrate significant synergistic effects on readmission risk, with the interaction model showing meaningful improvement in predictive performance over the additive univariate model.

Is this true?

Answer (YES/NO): NO